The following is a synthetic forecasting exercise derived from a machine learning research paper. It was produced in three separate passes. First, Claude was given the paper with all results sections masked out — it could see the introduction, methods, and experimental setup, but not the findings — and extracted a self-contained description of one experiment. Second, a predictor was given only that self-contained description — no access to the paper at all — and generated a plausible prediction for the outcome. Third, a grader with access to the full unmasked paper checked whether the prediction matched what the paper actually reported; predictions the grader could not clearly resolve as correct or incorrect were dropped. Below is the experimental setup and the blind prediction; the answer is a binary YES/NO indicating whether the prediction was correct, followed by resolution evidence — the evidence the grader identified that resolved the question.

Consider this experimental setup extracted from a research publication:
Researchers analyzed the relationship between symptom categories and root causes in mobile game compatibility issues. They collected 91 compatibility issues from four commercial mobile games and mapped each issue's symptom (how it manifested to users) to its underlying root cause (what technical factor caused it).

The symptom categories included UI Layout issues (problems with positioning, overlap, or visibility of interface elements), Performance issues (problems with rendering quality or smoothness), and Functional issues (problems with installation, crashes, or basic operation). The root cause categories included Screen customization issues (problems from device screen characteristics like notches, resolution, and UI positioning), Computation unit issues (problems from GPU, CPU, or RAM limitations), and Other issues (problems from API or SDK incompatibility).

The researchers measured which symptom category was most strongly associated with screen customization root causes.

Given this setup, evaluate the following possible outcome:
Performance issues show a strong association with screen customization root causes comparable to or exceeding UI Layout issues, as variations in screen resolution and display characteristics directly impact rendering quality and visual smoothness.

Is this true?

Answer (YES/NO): NO